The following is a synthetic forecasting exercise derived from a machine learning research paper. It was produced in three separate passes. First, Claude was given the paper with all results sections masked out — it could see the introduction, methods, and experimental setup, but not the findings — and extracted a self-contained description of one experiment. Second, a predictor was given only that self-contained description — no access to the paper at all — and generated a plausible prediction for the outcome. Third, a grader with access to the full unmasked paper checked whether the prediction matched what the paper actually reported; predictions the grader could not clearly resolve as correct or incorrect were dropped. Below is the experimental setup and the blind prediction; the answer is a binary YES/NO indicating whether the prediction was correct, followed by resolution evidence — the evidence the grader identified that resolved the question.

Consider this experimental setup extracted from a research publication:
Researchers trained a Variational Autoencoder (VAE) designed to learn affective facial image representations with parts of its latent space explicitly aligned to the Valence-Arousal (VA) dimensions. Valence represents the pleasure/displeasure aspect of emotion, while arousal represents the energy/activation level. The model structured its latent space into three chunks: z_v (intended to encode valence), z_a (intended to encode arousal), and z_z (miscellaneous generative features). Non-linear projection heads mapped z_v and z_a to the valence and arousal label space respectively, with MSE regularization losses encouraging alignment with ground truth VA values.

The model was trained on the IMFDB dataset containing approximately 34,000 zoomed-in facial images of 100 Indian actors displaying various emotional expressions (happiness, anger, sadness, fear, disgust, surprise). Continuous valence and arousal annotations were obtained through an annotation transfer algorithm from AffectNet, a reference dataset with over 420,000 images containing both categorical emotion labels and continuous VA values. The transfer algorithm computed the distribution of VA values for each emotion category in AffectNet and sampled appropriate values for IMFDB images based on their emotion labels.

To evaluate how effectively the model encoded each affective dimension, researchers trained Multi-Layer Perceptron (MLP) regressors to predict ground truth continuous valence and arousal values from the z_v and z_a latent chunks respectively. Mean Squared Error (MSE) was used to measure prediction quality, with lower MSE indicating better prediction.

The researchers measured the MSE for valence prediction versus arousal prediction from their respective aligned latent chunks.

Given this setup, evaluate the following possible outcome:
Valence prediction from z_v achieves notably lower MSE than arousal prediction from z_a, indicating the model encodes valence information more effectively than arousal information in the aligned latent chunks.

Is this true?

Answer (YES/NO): NO